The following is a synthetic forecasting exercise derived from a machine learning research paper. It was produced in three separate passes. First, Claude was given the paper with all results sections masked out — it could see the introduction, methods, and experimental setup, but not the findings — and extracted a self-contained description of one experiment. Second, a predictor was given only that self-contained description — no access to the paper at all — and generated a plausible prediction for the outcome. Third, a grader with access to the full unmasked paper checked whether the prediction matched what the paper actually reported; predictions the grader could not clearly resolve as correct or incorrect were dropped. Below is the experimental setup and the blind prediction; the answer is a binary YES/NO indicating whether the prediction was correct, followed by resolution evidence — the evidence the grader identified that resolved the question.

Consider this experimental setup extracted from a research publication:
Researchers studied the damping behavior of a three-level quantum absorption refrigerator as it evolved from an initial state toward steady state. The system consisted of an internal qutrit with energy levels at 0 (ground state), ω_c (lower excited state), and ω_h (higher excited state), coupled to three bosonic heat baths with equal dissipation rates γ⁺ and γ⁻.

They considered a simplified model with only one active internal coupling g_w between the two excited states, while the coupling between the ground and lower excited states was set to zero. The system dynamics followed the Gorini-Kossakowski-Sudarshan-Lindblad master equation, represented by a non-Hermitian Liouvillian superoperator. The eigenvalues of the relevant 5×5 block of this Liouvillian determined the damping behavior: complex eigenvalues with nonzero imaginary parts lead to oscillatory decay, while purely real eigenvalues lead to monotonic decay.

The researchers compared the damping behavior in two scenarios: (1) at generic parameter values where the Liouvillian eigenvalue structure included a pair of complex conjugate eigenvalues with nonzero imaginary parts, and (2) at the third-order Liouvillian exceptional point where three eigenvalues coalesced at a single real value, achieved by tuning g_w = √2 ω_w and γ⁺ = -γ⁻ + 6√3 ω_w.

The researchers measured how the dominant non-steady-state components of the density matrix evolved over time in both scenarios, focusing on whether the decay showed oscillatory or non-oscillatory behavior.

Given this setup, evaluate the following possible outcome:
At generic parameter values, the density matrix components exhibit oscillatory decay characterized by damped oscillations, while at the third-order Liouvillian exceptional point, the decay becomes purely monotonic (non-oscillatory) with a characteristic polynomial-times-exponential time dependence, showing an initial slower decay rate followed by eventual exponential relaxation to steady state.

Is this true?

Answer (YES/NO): NO